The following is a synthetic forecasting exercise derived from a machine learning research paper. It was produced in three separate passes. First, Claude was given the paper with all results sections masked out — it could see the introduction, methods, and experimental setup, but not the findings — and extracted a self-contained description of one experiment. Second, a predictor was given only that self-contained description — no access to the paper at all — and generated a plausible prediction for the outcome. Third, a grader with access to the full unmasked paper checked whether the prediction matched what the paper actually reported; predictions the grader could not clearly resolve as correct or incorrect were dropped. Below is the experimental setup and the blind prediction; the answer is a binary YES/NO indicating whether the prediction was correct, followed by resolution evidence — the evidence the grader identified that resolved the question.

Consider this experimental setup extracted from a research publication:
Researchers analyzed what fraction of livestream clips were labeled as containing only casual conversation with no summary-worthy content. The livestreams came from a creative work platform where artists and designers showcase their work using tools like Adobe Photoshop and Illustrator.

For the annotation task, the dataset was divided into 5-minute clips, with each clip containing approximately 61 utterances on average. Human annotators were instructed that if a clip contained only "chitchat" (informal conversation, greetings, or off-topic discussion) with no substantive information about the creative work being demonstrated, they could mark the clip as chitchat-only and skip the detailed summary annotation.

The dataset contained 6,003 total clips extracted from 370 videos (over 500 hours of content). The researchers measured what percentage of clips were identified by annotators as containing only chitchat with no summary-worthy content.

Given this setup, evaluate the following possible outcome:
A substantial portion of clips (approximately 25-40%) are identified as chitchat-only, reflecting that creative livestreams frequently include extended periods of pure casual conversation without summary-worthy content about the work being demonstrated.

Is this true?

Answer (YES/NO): NO